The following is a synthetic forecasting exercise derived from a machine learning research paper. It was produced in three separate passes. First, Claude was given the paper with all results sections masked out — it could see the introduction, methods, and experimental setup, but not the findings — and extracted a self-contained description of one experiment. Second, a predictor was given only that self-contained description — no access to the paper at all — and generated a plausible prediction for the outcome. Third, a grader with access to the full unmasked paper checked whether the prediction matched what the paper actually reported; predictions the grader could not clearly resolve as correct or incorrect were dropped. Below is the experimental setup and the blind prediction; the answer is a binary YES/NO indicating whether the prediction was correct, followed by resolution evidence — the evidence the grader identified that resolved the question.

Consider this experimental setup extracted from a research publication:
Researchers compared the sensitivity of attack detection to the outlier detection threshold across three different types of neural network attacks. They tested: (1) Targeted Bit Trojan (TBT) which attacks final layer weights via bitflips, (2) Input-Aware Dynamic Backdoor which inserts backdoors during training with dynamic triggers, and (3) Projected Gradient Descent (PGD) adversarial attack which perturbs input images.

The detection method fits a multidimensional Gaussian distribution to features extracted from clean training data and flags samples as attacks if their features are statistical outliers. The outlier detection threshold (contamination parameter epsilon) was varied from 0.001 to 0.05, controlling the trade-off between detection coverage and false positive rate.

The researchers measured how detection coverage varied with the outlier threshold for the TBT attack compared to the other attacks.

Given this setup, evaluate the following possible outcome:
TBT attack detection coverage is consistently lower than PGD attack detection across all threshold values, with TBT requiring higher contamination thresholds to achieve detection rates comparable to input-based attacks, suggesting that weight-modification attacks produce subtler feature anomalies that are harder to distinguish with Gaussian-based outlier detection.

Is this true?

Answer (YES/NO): NO